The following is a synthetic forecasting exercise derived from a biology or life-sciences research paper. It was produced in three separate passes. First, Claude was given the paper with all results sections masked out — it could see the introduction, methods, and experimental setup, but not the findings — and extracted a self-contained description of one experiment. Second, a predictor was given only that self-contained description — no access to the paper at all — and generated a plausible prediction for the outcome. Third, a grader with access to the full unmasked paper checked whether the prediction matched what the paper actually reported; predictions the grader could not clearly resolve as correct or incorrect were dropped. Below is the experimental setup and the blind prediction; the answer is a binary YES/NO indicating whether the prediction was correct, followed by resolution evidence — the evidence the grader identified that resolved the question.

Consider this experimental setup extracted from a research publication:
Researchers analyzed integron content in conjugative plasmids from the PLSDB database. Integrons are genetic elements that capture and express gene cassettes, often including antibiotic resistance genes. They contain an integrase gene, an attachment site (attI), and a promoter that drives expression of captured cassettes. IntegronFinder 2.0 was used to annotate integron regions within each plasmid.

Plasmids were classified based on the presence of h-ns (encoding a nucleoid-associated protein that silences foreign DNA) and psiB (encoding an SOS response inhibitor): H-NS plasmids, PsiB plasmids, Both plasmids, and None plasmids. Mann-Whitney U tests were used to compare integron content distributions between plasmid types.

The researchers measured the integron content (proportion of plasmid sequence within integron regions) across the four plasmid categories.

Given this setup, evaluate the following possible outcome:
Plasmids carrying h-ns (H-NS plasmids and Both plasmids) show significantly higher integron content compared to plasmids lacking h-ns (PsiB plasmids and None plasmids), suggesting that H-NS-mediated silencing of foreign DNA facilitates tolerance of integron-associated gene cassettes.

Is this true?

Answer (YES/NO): NO